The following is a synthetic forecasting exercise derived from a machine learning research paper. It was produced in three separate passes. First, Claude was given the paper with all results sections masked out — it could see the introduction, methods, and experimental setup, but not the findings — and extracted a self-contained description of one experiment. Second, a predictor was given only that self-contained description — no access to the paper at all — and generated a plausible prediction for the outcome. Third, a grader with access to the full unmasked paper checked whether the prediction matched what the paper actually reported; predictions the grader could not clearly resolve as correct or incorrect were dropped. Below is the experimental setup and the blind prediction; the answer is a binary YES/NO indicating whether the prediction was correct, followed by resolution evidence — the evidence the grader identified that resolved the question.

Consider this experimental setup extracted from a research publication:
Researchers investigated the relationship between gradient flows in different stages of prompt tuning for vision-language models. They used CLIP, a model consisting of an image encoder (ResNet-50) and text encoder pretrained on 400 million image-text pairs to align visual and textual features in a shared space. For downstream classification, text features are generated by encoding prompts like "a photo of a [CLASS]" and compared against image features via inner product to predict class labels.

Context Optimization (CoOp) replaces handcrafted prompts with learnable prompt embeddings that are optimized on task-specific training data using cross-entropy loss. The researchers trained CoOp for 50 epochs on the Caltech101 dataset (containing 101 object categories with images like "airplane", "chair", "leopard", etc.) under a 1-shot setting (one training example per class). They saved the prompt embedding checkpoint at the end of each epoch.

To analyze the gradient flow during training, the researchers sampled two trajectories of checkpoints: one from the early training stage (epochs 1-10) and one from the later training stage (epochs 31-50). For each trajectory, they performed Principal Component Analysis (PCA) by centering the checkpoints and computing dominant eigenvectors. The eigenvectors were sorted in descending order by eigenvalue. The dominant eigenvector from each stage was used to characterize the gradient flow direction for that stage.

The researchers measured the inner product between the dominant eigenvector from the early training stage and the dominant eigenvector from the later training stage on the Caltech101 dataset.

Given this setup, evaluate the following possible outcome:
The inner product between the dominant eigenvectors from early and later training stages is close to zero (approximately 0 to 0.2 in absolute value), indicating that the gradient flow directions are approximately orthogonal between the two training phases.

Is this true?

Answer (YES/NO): YES